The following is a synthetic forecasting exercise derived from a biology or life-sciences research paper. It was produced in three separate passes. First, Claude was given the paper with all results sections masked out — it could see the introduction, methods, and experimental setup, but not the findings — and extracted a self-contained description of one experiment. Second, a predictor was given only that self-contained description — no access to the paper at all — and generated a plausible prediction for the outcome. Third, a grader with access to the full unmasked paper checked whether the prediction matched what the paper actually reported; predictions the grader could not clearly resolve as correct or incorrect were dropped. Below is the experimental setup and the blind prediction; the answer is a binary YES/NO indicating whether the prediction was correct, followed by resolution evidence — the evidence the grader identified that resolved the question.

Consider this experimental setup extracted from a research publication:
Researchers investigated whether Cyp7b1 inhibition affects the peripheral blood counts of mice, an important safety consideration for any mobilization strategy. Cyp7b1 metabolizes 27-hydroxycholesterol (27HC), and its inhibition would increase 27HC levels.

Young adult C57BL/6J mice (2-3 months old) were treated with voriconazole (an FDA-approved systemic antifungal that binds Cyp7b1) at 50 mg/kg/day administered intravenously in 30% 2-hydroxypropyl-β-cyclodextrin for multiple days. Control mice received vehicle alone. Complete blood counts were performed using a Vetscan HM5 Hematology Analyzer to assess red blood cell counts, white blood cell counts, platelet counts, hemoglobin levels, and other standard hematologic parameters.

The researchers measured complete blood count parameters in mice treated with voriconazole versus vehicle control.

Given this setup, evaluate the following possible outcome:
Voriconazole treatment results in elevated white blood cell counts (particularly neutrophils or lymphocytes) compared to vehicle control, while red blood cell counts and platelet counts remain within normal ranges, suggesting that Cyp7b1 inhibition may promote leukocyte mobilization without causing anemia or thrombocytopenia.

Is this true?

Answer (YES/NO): NO